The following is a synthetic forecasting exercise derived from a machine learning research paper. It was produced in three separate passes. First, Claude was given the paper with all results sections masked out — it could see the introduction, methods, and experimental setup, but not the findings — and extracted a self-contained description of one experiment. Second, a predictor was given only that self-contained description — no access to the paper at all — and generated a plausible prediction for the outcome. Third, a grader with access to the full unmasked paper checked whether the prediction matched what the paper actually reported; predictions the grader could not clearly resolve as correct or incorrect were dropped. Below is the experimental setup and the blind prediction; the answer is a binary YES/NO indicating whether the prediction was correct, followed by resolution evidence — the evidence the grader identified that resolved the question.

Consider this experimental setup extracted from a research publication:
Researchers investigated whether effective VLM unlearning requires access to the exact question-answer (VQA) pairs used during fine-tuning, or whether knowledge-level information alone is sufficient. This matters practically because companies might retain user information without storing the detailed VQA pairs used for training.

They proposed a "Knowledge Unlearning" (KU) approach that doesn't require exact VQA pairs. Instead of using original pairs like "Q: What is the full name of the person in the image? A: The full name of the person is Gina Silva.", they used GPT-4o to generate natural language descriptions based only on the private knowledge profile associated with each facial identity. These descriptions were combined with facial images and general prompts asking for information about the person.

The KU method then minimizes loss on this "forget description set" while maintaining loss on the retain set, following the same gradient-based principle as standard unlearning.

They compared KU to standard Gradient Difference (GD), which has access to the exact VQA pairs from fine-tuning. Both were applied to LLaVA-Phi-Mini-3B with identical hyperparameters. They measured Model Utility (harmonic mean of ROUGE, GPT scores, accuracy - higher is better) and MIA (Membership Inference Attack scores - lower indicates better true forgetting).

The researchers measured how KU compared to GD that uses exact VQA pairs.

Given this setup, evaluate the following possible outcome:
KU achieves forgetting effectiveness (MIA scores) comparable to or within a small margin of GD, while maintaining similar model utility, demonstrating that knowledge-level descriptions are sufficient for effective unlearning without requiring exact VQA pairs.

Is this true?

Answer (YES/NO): NO